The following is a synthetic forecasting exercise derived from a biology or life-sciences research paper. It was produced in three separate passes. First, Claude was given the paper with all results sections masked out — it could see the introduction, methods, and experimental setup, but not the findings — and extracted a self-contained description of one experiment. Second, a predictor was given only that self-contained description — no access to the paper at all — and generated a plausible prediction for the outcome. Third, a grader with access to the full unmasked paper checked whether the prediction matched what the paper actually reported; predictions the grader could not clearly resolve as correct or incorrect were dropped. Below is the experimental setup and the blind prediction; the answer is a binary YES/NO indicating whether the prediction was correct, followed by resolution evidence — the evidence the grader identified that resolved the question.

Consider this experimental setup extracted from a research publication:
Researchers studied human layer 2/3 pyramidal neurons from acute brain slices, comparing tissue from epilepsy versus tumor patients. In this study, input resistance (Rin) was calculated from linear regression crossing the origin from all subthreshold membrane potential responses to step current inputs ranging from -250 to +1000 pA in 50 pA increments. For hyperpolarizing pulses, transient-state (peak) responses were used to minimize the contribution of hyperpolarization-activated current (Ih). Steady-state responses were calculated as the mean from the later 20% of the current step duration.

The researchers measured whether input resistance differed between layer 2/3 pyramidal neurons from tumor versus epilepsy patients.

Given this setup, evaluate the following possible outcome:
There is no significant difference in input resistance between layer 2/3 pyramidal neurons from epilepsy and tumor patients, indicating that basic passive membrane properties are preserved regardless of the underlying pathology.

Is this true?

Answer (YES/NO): NO